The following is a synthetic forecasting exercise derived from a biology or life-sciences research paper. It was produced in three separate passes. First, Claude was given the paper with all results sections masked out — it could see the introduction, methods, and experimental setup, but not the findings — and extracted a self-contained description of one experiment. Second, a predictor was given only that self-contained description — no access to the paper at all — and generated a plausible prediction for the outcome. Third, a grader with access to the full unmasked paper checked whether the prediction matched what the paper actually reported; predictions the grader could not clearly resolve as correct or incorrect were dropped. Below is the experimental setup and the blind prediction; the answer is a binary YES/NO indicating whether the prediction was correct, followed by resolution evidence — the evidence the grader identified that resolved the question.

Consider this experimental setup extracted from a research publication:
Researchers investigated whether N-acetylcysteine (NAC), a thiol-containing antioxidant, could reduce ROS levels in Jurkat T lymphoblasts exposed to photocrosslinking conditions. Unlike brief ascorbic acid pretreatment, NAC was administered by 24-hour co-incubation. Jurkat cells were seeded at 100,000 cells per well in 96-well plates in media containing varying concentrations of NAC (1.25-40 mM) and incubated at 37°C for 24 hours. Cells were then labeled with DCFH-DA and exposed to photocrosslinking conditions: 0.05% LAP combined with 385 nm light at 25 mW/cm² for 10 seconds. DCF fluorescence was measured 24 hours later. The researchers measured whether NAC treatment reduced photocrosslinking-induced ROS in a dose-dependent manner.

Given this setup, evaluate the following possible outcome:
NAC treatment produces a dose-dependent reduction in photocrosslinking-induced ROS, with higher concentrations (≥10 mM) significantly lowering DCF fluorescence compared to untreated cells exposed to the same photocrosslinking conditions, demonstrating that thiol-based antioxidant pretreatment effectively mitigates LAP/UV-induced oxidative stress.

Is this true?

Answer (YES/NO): NO